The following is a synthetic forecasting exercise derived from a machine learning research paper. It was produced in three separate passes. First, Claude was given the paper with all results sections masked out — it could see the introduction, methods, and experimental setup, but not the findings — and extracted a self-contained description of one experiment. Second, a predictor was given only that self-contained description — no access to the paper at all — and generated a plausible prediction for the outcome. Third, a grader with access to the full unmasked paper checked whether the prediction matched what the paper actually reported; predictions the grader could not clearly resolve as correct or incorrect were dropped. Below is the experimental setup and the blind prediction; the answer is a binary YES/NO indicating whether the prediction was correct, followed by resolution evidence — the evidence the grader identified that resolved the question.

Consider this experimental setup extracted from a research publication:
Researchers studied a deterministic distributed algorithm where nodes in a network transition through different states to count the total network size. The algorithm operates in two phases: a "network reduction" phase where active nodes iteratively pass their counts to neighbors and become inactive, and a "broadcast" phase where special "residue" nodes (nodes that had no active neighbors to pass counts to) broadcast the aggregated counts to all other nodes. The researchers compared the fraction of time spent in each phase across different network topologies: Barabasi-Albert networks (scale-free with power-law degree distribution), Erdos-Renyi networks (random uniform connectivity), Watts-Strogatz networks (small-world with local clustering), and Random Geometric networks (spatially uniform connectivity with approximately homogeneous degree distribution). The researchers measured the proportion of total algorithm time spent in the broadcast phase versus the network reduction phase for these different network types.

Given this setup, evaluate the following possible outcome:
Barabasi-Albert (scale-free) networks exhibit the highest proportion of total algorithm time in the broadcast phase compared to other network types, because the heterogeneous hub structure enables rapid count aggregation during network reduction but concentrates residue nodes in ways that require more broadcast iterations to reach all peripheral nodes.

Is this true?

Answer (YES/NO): NO